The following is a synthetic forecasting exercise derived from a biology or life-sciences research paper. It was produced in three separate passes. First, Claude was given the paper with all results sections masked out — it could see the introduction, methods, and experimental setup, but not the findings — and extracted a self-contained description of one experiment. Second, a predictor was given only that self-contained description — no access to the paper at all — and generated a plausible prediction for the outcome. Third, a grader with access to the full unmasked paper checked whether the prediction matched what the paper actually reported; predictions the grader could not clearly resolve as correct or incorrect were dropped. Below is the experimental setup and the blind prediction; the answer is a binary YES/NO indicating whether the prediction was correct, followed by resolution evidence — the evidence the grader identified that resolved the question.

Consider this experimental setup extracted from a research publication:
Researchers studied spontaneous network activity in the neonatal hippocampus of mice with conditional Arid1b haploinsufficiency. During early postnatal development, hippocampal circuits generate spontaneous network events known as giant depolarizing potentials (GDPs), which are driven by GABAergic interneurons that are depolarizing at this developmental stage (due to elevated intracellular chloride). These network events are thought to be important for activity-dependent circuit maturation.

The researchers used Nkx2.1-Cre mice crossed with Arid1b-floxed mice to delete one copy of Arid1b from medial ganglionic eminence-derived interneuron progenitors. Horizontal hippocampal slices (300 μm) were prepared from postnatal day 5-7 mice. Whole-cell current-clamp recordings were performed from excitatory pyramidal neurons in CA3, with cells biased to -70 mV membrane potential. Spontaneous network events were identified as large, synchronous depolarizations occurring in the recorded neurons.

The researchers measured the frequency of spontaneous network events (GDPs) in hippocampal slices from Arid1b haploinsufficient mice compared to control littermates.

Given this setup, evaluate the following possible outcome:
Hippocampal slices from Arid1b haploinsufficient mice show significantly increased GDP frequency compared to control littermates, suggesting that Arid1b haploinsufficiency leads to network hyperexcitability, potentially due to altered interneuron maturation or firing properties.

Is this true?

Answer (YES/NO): NO